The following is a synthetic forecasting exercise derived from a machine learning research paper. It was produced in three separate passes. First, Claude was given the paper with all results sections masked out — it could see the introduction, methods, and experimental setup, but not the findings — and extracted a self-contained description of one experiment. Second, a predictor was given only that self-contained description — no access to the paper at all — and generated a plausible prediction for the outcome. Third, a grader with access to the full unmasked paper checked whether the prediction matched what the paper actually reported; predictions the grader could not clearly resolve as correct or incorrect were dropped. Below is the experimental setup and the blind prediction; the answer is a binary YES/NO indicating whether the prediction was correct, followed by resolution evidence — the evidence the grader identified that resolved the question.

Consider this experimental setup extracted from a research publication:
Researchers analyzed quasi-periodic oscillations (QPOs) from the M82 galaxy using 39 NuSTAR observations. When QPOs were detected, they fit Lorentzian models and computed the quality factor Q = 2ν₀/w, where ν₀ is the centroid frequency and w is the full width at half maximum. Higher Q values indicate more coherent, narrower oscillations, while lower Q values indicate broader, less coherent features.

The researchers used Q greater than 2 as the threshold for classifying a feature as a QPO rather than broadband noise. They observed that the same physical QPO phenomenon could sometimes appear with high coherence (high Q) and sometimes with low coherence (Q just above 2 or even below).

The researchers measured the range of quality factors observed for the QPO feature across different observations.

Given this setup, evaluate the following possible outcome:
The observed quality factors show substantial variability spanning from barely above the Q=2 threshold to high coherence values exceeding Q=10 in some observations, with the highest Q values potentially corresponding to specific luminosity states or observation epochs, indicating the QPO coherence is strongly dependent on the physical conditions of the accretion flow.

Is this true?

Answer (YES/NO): NO